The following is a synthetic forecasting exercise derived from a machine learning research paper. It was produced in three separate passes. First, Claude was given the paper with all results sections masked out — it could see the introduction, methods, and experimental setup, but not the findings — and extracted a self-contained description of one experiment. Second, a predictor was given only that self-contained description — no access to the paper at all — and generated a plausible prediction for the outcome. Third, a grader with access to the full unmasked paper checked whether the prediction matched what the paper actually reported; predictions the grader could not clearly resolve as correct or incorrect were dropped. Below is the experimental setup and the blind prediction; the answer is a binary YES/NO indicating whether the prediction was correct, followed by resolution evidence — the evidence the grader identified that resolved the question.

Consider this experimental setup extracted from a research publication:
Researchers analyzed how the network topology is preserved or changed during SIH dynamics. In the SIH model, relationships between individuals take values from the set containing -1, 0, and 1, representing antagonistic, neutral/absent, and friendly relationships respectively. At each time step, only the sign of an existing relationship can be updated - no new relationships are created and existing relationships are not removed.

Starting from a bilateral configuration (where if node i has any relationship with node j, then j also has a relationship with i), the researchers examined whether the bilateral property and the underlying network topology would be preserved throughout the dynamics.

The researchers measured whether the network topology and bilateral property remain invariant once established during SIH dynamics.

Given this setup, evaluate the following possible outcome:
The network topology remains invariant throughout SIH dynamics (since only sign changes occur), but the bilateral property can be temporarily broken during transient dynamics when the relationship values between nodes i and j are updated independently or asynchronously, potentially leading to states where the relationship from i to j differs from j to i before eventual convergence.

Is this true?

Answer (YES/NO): NO